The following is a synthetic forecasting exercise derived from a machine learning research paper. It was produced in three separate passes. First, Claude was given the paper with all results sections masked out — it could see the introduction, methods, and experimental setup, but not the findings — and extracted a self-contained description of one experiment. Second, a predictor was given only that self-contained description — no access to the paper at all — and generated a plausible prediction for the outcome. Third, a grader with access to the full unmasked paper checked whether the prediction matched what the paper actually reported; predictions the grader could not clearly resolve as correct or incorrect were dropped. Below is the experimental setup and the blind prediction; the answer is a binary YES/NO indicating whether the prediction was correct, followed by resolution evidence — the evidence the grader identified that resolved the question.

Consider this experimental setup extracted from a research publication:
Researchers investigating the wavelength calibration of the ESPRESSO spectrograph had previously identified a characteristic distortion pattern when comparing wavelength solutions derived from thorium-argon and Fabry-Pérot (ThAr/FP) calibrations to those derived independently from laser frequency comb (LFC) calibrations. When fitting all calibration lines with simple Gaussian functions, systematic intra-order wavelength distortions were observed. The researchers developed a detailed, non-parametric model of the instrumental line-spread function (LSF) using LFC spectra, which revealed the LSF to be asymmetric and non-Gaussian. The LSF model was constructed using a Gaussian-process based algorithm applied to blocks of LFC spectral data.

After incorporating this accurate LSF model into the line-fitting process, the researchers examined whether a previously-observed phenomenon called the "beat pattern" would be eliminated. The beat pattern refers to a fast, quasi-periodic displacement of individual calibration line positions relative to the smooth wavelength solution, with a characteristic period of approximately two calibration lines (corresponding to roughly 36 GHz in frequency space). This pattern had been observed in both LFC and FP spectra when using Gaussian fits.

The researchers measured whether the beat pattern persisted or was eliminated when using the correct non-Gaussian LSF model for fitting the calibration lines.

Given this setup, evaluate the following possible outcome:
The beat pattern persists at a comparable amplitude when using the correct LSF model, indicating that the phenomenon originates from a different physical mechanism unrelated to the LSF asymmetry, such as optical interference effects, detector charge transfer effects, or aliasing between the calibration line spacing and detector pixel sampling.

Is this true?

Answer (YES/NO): YES